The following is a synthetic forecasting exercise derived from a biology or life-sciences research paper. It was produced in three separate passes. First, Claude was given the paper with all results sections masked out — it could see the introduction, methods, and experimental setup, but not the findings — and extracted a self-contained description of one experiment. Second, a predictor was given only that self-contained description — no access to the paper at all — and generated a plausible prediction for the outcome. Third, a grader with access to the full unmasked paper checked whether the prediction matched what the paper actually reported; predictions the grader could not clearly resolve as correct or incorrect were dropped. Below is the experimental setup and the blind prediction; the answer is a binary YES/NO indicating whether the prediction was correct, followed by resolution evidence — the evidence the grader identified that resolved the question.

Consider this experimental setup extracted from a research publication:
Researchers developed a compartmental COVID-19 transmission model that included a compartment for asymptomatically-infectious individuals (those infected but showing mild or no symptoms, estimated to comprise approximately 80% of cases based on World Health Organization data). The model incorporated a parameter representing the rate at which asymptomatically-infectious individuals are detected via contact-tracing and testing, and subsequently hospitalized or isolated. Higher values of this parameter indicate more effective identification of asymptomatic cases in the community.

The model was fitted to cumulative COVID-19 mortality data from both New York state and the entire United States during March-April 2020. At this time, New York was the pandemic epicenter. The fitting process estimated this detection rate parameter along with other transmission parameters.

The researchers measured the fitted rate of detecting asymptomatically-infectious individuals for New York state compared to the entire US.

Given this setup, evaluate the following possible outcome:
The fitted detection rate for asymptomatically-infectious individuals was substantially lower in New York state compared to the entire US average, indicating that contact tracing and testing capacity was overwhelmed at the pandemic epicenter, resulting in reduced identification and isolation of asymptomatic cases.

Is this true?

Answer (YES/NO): YES